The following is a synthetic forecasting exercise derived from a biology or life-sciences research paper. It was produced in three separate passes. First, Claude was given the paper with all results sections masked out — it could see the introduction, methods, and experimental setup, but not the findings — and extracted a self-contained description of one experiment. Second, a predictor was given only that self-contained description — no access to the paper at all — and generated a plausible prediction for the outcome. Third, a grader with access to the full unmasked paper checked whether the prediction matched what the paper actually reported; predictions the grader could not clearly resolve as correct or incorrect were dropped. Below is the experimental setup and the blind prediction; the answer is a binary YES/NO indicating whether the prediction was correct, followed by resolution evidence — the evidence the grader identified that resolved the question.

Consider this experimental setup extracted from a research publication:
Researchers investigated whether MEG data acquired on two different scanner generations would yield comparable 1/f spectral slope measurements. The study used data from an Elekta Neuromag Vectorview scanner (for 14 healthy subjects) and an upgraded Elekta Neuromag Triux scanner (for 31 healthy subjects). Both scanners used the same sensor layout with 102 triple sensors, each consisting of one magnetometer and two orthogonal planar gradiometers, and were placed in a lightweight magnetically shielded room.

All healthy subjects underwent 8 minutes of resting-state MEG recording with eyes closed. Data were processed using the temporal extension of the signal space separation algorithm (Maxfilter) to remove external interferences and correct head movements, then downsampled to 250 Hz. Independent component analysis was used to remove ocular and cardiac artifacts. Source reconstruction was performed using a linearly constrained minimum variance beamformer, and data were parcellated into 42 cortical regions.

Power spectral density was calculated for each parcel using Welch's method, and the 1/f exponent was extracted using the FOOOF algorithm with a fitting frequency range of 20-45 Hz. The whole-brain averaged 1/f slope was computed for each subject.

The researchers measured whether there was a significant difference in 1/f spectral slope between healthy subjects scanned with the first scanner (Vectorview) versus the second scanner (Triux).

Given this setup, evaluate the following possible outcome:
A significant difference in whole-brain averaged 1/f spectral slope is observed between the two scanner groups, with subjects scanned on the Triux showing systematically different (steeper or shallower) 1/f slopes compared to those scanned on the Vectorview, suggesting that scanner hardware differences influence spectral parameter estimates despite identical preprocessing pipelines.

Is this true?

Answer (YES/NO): NO